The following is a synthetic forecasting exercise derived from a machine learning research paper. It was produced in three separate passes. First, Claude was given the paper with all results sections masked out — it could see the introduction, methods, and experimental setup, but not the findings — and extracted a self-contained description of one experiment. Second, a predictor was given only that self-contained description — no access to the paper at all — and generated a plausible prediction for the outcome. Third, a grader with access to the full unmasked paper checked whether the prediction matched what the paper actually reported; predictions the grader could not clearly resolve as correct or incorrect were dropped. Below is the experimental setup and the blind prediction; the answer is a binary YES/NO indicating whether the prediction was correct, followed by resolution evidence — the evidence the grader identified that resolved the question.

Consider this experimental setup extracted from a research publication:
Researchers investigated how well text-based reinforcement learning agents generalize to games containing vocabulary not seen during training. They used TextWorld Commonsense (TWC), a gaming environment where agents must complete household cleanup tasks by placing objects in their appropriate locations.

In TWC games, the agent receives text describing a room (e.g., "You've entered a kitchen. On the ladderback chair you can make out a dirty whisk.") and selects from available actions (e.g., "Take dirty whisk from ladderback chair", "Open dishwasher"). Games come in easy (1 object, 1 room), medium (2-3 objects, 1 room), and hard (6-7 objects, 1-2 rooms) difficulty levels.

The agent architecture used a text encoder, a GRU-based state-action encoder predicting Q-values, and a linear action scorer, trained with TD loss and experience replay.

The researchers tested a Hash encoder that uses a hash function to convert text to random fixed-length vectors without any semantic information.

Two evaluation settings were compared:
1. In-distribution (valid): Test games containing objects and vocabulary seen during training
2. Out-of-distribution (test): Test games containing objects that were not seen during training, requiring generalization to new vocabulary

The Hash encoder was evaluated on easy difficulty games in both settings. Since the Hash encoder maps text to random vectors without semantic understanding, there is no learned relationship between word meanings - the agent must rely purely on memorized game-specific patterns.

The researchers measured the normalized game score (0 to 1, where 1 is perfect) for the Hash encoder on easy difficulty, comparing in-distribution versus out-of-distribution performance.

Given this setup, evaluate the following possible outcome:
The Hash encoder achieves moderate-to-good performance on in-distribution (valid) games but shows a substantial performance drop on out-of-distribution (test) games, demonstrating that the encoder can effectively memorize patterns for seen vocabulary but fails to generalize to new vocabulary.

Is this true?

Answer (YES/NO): NO